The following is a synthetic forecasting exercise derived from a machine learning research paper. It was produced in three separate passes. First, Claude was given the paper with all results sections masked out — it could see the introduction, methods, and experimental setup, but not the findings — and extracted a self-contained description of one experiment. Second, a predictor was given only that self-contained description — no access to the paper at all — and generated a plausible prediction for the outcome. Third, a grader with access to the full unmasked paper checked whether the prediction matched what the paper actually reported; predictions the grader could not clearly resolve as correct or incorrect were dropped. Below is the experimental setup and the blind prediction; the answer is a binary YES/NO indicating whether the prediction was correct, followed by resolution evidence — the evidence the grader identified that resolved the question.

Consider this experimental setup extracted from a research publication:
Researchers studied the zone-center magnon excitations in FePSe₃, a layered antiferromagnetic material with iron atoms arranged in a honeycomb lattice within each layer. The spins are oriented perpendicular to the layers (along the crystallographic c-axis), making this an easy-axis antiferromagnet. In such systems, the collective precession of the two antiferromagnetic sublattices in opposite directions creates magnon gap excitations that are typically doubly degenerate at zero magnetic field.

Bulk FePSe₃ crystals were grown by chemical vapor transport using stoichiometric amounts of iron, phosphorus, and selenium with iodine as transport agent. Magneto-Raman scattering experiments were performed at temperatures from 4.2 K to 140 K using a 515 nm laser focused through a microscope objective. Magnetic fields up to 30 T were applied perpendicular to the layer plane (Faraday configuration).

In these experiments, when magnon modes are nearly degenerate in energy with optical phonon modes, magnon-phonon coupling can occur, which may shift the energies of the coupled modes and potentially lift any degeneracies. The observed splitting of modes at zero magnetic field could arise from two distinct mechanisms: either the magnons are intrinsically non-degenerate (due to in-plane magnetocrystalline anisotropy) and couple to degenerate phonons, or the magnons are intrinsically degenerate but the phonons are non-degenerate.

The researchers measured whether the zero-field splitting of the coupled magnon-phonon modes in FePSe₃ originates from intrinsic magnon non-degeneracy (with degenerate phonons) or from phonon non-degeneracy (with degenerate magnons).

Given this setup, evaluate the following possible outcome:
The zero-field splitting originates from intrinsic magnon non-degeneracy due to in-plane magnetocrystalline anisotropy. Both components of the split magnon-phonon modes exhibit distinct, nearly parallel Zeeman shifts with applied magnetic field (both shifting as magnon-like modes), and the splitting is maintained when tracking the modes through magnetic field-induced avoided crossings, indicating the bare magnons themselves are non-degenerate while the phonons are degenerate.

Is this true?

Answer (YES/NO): NO